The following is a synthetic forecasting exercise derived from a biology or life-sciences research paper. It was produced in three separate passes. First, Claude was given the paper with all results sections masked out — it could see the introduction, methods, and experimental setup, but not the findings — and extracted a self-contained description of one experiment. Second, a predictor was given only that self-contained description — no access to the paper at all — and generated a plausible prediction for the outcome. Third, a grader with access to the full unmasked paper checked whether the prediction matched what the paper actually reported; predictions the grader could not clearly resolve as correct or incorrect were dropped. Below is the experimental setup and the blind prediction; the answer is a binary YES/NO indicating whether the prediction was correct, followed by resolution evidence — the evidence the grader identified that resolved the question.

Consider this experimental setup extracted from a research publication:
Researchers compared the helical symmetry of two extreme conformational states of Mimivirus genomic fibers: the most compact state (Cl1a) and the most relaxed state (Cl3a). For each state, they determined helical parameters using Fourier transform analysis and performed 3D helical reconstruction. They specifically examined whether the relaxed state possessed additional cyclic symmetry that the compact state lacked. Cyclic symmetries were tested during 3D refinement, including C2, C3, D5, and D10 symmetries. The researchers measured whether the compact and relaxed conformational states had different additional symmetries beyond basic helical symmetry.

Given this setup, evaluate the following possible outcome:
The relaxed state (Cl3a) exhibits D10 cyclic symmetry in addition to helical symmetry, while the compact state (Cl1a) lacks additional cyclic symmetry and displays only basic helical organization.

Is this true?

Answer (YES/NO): NO